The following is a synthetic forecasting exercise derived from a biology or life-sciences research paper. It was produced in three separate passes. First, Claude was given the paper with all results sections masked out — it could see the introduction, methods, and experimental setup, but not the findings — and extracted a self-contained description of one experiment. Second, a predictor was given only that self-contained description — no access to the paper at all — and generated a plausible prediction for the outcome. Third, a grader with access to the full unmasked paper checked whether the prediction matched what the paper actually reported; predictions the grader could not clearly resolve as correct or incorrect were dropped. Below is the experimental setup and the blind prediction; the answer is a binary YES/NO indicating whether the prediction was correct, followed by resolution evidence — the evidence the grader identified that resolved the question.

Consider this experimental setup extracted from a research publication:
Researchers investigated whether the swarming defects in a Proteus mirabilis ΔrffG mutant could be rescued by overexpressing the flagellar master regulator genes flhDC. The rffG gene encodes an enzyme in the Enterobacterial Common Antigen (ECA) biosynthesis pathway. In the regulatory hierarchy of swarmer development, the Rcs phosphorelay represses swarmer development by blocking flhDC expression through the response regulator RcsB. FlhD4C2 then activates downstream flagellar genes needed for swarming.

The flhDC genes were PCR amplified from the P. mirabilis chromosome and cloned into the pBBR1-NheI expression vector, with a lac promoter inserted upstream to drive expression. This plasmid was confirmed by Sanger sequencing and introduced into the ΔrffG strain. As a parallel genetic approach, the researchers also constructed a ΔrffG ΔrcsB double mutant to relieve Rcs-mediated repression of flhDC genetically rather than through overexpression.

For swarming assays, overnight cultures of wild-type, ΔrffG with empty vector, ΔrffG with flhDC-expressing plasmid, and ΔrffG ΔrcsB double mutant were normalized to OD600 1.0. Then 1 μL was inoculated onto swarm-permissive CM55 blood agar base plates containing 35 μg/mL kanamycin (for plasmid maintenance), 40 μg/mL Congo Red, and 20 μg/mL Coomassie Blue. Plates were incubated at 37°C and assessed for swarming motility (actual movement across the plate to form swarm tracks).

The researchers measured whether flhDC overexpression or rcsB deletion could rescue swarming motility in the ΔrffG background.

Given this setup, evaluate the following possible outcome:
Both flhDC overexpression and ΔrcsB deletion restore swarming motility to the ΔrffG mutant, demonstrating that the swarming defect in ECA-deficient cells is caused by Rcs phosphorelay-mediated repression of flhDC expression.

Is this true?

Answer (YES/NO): NO